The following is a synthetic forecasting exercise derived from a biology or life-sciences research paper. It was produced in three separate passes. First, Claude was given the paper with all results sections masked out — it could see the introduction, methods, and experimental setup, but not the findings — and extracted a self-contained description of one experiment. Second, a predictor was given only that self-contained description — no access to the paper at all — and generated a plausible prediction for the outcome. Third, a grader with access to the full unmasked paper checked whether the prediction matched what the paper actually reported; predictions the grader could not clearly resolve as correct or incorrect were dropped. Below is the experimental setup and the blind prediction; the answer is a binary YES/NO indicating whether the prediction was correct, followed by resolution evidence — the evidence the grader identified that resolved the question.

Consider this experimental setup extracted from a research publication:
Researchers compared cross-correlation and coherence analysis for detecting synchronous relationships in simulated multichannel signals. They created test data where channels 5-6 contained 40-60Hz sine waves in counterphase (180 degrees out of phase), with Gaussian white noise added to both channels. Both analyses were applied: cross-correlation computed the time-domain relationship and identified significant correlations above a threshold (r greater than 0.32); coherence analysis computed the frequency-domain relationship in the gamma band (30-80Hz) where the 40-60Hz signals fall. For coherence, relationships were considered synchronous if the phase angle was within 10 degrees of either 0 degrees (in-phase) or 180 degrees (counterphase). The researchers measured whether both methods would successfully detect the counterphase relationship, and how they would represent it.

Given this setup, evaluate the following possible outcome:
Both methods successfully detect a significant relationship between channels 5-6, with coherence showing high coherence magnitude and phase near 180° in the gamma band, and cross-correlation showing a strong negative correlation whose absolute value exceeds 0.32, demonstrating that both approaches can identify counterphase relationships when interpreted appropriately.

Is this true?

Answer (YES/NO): YES